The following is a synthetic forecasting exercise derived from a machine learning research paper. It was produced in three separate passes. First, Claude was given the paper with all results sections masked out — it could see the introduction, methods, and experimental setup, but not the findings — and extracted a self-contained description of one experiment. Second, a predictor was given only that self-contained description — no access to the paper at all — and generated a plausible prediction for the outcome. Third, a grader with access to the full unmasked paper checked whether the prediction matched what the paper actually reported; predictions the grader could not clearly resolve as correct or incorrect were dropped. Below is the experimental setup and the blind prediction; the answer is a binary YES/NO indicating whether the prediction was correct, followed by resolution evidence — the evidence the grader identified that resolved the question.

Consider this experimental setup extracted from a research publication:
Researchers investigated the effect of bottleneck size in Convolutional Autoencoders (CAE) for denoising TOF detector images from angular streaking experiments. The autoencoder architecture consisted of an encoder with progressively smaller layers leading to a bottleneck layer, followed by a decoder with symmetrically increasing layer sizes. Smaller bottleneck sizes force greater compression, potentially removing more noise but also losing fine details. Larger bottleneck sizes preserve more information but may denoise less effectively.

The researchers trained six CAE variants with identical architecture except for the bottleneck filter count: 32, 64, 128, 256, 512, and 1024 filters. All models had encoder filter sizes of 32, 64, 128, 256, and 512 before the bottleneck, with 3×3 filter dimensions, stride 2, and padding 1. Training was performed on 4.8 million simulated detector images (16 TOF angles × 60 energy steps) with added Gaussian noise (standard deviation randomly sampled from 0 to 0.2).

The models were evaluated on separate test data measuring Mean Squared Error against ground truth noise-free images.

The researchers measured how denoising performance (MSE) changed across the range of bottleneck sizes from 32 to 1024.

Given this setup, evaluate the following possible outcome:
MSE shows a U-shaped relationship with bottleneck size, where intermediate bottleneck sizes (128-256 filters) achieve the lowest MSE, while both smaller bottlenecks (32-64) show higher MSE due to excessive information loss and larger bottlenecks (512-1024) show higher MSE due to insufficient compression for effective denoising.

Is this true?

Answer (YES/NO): NO